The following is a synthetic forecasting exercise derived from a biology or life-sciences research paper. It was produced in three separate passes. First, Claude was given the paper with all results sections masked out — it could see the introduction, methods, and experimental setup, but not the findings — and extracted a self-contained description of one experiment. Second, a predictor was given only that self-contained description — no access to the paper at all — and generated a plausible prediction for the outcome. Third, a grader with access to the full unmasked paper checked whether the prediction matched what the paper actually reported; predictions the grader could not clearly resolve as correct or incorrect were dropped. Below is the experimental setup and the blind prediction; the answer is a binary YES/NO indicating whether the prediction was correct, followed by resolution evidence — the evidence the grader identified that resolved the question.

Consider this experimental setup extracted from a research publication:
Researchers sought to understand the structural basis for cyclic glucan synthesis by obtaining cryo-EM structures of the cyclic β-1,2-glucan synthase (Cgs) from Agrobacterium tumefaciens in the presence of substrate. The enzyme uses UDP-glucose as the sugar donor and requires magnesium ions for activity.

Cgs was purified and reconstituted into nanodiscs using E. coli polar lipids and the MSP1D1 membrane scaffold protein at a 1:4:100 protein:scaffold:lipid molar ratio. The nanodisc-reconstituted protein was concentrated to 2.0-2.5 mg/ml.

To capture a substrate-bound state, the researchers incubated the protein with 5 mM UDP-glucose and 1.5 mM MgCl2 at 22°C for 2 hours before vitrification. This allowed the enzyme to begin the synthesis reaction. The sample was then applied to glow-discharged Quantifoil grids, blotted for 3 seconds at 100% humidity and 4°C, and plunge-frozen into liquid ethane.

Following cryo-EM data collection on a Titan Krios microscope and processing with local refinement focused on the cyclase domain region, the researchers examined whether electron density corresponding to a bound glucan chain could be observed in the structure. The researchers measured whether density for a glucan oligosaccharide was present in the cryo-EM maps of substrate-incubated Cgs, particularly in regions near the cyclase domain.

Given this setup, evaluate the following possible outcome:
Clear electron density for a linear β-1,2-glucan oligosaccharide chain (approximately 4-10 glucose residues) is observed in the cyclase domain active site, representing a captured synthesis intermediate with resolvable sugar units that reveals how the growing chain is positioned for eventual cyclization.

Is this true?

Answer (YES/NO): YES